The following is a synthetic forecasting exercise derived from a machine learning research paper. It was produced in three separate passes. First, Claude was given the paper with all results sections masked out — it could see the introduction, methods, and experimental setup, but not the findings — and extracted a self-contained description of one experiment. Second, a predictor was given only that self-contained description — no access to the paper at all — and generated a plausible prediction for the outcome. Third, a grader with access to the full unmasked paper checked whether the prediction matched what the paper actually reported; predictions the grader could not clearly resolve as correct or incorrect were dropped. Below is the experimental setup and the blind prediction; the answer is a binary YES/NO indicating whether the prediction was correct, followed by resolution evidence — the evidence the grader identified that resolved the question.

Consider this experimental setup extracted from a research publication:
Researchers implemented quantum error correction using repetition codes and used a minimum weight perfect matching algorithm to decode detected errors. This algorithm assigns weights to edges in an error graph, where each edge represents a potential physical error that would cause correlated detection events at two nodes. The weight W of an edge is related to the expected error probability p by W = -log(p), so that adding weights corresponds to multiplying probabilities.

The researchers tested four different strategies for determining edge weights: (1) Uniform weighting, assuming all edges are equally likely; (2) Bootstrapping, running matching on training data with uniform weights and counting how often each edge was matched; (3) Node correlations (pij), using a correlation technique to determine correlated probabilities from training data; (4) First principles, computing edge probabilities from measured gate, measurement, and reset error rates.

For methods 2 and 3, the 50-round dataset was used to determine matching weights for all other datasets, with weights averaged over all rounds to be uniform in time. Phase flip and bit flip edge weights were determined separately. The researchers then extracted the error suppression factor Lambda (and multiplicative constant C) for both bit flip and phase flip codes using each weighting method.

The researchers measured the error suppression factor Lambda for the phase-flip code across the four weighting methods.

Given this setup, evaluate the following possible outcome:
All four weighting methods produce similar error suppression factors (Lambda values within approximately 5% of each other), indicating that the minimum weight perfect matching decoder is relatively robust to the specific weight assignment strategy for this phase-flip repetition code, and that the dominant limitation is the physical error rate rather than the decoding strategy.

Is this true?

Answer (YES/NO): NO